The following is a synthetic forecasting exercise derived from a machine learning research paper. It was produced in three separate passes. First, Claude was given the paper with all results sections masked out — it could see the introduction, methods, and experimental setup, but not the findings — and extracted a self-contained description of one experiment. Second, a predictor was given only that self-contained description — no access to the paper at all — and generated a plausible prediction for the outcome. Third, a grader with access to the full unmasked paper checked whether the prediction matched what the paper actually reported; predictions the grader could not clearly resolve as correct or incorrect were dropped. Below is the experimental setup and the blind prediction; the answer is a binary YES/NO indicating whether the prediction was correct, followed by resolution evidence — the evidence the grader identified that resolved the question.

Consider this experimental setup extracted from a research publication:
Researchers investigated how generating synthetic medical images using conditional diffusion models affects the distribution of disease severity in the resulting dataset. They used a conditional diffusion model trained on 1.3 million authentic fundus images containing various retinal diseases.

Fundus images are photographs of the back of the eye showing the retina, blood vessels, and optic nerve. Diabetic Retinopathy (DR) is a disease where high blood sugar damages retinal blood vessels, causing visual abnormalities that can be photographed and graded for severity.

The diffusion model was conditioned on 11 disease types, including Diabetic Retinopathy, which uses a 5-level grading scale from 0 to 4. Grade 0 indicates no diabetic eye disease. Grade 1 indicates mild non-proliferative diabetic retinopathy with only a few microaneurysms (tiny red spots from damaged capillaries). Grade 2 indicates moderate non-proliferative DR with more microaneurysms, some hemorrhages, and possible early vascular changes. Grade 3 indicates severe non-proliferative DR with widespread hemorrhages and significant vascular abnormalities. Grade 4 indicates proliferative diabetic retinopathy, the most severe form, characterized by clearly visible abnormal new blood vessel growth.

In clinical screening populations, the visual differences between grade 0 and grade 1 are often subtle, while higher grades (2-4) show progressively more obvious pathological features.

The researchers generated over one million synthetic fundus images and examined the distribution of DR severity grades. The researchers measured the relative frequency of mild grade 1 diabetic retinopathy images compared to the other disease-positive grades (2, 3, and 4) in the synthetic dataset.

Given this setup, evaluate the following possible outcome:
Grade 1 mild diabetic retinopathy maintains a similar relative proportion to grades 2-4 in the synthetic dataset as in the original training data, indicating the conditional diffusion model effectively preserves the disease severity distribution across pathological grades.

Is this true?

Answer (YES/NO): NO